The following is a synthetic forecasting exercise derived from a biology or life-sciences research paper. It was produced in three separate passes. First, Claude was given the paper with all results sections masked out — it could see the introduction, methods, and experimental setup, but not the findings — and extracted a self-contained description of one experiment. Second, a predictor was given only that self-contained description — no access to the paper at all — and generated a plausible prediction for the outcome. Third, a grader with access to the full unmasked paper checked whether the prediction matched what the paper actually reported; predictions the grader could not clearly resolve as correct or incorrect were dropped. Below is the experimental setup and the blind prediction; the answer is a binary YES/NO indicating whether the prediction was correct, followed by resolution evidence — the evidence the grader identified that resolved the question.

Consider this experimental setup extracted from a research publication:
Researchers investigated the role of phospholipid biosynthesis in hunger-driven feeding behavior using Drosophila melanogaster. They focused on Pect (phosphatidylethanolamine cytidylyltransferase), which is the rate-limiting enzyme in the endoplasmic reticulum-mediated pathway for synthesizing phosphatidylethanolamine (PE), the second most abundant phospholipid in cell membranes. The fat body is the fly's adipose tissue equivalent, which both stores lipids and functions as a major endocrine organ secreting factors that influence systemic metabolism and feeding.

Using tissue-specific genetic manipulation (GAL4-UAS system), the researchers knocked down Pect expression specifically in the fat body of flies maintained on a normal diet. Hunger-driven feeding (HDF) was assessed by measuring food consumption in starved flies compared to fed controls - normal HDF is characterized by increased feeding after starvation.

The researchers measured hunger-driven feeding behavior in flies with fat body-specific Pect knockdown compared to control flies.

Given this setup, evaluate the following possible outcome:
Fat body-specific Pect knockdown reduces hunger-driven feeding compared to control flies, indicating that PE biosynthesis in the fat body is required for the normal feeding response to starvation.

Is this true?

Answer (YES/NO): YES